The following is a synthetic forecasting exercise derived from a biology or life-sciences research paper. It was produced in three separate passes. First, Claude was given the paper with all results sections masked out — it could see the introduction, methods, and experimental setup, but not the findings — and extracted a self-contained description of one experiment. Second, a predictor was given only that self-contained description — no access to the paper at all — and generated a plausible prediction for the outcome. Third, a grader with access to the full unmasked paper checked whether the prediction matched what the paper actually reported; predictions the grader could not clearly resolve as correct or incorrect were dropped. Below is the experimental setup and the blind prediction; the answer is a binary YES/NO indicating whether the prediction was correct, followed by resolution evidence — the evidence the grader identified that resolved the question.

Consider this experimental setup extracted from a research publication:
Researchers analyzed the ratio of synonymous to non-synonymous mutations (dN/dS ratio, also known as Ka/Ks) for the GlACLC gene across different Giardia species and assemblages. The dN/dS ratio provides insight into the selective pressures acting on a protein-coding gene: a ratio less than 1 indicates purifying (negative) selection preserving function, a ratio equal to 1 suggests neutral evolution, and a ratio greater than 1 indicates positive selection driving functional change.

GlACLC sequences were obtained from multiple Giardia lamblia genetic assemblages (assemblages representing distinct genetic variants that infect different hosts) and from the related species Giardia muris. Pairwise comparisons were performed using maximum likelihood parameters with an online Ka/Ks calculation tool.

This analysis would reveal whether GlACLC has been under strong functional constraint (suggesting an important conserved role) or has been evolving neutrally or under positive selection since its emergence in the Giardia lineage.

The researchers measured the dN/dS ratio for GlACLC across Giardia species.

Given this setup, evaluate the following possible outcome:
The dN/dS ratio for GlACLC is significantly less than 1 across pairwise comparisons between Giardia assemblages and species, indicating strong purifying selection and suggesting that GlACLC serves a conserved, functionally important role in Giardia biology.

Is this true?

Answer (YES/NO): YES